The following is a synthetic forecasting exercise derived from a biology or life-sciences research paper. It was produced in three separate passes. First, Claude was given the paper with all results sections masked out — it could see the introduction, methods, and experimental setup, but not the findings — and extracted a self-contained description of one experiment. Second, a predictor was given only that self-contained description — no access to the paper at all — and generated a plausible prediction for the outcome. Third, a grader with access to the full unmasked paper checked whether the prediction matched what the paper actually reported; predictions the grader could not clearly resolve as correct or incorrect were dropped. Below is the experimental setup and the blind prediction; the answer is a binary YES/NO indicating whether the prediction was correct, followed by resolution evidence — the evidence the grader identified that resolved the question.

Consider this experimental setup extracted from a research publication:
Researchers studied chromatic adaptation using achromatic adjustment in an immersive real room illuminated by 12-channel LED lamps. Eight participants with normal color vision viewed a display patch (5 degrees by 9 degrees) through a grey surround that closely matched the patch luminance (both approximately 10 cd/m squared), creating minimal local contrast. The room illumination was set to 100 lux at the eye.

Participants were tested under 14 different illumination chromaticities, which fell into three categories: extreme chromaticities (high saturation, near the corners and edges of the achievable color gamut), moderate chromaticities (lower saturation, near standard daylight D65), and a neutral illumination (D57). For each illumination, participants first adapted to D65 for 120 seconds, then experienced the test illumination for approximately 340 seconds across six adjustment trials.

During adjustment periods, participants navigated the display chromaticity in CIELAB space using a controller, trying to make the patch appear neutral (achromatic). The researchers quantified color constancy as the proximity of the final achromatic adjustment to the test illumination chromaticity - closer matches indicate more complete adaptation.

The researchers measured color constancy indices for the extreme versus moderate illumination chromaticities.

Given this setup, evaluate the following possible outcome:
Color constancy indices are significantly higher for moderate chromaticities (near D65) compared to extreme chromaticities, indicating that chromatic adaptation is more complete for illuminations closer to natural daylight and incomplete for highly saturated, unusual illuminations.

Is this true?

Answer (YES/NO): NO